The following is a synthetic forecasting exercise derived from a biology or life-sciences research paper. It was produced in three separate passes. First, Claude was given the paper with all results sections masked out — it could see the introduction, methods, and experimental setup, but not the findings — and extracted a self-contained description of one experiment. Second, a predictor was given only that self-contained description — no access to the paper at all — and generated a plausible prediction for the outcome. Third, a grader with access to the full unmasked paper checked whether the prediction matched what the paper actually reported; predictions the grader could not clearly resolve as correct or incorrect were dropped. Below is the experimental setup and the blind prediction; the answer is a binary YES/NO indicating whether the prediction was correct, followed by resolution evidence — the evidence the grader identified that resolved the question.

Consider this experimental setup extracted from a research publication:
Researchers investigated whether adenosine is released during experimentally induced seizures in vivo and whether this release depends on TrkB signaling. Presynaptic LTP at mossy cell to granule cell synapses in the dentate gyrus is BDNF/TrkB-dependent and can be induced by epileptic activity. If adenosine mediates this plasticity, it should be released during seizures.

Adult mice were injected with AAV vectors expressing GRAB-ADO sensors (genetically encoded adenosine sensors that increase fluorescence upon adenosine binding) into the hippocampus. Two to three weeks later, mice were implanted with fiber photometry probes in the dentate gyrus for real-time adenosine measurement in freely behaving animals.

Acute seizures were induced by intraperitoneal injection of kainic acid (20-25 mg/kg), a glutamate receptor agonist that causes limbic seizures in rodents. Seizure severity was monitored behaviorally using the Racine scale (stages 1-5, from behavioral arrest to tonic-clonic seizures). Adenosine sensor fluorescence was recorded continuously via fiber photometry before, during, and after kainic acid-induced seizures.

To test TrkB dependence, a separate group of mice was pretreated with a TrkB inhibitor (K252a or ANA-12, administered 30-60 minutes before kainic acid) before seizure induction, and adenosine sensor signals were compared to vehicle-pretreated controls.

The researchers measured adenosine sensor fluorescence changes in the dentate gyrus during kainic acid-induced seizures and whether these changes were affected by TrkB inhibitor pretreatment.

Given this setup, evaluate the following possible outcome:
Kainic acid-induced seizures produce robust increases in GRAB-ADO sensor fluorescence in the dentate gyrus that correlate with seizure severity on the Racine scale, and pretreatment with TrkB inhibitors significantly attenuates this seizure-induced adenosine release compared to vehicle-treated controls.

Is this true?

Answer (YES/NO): NO